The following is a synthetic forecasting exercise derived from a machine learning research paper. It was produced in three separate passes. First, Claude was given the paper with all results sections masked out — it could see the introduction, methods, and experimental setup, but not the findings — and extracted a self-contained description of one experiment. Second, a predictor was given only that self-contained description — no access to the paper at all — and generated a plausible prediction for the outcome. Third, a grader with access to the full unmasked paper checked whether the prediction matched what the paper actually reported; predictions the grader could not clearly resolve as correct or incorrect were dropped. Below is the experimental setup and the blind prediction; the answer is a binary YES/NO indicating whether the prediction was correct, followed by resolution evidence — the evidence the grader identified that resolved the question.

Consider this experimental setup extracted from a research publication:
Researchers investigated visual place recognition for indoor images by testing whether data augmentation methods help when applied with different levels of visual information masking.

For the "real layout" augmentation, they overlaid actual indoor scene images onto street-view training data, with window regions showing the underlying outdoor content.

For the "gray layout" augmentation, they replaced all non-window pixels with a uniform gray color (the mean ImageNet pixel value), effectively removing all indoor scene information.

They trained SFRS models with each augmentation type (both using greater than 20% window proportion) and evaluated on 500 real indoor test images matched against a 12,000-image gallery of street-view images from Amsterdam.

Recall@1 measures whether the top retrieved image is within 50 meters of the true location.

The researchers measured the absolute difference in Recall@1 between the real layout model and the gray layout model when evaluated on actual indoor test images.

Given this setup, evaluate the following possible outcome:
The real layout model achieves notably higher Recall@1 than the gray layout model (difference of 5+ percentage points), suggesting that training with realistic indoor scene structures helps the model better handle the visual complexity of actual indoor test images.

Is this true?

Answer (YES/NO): YES